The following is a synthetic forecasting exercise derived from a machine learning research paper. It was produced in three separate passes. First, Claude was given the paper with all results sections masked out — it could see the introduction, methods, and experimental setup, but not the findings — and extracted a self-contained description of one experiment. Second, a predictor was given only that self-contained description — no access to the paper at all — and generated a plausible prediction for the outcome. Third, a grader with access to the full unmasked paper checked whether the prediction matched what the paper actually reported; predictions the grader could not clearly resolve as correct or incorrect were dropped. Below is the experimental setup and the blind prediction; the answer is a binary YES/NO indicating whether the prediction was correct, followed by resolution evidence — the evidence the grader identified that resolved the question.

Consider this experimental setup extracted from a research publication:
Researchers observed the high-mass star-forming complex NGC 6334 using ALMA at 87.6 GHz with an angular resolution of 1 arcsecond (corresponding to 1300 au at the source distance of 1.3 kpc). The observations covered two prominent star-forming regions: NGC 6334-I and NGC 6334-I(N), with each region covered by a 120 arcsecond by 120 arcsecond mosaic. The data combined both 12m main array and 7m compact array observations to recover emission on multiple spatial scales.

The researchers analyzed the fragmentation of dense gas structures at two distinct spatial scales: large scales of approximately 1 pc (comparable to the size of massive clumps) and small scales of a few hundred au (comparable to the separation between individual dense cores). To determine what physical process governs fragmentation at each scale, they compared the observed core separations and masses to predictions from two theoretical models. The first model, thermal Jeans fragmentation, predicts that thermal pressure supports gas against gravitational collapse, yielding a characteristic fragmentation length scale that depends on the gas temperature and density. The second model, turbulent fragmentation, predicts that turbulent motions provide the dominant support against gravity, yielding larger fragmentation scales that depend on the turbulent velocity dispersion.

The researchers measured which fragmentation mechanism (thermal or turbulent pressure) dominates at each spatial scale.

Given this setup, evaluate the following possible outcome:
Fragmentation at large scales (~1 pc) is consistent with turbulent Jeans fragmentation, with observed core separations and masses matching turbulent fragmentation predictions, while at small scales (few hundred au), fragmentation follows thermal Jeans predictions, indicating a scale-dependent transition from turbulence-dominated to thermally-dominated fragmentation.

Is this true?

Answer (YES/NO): YES